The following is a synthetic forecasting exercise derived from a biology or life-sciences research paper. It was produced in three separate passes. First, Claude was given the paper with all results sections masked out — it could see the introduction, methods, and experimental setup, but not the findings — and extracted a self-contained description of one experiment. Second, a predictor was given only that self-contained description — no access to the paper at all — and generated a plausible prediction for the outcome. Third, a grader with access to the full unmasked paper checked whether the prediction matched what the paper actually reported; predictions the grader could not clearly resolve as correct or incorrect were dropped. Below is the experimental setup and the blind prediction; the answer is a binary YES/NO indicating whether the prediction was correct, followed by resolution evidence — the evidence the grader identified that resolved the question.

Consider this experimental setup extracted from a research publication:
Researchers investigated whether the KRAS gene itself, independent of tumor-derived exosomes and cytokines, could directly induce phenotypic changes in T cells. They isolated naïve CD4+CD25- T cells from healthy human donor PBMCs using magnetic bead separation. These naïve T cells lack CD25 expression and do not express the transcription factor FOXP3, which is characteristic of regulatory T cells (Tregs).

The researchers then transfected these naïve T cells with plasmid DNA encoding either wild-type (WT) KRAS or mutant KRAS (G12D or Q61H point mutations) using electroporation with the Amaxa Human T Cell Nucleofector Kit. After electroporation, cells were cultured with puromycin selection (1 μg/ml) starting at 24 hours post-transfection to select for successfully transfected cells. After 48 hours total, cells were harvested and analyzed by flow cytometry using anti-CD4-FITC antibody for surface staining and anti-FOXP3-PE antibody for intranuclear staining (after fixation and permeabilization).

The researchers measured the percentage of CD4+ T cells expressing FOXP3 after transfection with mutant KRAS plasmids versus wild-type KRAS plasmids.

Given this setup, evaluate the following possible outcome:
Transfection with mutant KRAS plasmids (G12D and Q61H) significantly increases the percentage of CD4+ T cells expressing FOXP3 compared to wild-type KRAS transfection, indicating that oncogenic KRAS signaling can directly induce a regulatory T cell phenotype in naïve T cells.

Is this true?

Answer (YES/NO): YES